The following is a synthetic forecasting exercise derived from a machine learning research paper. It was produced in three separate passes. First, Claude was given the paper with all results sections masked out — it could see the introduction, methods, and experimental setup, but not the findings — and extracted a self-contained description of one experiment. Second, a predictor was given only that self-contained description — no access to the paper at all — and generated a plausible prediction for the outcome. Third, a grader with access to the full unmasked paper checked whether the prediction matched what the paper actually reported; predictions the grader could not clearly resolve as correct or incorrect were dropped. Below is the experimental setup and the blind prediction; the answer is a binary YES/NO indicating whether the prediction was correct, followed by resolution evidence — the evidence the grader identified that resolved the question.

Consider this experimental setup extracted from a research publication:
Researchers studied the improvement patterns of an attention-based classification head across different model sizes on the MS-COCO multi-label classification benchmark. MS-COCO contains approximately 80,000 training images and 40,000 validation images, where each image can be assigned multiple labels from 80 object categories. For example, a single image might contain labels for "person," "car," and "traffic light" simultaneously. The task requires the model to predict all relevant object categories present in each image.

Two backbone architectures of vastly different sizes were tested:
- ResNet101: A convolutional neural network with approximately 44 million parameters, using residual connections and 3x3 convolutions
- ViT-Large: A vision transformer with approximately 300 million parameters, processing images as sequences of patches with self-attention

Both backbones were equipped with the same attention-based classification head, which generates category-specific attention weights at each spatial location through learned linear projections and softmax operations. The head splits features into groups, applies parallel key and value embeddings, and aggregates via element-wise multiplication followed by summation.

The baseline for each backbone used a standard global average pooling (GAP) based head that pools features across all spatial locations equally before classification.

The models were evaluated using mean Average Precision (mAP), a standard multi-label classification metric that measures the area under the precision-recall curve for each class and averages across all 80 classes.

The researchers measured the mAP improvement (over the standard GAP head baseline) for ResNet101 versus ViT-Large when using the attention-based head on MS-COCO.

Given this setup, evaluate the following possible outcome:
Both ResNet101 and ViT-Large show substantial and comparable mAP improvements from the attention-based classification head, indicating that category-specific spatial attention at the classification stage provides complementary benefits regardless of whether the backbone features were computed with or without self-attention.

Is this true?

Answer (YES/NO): NO